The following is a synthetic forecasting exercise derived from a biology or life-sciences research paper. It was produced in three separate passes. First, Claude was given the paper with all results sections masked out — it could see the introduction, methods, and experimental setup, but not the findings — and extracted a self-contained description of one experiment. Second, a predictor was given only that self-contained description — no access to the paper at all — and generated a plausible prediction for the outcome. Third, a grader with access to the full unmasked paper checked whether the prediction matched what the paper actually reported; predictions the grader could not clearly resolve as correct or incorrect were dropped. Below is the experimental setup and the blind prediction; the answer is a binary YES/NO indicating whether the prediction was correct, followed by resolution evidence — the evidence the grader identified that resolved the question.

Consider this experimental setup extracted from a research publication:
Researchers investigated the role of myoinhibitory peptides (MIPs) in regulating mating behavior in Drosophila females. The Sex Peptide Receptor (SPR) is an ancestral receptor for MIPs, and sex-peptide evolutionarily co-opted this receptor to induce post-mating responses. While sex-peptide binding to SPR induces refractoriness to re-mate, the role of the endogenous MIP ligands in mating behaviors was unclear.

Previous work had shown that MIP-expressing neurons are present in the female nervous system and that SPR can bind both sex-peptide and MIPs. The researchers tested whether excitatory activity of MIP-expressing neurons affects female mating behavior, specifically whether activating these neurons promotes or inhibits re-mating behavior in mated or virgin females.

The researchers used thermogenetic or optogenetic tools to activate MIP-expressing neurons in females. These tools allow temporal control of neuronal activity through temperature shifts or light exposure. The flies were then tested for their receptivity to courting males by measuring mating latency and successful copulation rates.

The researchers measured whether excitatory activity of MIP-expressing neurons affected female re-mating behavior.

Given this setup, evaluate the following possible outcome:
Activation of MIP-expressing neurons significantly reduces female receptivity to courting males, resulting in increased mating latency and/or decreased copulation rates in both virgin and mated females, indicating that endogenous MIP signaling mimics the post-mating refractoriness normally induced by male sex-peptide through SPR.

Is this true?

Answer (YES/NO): NO